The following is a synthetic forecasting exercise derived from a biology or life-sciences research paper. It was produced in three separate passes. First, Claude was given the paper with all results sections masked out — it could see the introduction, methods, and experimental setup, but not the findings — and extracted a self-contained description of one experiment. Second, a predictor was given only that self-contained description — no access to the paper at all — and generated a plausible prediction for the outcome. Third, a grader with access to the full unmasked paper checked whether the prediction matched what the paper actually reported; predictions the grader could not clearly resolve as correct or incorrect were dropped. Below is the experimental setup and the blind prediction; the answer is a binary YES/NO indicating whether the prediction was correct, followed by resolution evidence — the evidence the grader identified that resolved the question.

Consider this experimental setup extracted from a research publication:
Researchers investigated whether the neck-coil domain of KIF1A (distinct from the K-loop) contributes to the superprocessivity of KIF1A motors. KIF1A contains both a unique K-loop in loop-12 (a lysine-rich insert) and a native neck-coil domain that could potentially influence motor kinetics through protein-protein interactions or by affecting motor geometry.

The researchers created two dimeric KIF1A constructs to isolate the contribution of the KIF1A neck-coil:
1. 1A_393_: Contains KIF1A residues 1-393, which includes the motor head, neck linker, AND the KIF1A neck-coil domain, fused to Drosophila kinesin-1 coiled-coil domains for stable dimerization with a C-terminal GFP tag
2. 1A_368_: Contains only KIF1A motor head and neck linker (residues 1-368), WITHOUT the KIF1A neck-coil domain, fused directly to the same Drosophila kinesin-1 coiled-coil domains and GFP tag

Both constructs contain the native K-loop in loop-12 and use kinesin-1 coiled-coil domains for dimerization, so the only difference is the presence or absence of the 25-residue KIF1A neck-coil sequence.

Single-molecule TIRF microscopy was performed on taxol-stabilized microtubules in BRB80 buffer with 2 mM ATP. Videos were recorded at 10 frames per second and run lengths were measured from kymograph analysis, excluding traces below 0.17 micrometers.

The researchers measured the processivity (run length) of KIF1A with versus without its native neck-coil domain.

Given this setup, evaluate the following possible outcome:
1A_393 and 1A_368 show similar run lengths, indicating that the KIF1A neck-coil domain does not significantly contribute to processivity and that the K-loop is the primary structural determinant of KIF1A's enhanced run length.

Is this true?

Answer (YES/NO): YES